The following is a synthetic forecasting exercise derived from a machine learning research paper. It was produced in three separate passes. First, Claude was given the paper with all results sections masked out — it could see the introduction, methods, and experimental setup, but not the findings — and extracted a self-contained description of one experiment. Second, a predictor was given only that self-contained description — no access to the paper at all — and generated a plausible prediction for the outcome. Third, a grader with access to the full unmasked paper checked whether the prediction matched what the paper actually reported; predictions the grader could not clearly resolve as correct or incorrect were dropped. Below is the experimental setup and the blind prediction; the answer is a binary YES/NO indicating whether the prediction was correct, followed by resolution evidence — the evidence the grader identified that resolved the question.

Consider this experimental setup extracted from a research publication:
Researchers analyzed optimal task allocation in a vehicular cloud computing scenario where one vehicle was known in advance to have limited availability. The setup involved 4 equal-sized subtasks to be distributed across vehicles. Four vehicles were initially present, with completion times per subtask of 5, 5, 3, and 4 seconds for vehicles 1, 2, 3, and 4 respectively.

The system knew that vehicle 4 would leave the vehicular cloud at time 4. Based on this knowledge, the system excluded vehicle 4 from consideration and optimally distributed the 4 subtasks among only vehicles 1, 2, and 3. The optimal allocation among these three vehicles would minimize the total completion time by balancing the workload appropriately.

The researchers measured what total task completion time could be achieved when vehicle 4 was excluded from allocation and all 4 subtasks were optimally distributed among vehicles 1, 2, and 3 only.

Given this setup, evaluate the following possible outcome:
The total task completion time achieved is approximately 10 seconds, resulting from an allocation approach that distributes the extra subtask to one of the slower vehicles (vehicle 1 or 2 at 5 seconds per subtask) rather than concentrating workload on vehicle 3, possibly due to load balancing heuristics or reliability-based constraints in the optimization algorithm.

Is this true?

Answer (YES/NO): NO